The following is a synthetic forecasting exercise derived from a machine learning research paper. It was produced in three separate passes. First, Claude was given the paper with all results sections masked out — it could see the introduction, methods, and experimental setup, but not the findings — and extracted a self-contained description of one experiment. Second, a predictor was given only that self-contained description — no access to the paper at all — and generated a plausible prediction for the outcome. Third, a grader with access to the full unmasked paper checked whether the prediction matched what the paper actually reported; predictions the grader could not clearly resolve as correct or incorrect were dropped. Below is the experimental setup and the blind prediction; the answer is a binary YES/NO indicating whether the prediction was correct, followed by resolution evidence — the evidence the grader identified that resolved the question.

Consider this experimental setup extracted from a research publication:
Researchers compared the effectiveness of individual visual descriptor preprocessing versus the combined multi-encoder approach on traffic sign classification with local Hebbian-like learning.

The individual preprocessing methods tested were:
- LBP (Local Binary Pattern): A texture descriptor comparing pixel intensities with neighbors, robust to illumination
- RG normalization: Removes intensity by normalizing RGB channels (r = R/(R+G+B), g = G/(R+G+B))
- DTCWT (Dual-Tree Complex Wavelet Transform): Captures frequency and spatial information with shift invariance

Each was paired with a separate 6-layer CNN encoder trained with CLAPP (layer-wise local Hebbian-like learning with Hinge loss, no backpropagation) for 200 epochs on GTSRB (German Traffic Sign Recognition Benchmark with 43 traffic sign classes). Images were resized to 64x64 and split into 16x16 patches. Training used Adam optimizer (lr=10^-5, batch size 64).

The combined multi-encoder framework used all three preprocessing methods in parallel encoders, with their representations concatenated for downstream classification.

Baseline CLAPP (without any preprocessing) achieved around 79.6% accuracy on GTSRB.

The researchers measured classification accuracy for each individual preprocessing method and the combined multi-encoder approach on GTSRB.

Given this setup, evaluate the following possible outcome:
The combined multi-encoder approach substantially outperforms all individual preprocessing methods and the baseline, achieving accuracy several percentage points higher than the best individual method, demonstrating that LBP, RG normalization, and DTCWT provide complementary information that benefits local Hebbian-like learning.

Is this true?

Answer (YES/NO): NO